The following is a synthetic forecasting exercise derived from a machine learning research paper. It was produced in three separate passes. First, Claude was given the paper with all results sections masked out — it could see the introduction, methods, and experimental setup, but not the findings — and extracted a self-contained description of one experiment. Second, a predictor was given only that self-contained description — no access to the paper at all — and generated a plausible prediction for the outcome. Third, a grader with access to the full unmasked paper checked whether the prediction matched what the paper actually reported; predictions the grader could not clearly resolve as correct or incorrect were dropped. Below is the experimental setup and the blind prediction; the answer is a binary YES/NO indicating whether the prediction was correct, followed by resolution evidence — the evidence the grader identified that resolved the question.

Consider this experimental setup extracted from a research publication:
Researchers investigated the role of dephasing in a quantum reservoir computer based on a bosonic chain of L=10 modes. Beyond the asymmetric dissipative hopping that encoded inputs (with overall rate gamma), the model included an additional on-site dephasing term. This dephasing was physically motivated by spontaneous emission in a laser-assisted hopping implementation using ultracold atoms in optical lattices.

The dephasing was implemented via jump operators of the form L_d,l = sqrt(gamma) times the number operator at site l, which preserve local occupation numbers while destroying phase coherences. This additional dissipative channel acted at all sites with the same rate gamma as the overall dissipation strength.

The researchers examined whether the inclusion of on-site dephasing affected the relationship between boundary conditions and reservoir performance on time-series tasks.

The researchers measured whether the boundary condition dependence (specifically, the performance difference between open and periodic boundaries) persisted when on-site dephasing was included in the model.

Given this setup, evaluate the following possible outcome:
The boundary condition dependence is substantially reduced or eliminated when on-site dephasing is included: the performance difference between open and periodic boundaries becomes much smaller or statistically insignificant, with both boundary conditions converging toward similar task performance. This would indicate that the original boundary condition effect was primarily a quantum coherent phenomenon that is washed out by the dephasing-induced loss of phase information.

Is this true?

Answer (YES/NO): NO